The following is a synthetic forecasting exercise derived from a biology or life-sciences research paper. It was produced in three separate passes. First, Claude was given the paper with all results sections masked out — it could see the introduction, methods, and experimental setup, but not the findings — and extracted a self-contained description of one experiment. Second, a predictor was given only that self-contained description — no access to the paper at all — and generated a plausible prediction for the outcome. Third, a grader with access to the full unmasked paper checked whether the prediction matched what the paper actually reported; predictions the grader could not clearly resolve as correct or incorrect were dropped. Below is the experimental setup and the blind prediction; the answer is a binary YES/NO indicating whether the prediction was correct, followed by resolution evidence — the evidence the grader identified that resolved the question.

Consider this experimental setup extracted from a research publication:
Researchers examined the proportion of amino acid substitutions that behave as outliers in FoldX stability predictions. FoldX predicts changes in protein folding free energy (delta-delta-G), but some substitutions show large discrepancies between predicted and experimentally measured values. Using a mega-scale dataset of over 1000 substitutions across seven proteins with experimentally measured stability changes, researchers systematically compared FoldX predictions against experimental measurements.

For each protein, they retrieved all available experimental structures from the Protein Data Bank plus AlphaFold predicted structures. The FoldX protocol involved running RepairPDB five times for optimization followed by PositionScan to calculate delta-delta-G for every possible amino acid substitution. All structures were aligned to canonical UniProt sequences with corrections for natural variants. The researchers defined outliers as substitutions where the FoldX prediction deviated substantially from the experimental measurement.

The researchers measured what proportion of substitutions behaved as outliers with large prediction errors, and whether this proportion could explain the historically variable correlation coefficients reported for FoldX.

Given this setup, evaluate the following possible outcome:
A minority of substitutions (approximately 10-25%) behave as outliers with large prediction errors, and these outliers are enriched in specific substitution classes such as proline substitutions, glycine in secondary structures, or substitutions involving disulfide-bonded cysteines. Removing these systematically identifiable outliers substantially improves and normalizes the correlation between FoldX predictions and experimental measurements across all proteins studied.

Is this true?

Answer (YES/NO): NO